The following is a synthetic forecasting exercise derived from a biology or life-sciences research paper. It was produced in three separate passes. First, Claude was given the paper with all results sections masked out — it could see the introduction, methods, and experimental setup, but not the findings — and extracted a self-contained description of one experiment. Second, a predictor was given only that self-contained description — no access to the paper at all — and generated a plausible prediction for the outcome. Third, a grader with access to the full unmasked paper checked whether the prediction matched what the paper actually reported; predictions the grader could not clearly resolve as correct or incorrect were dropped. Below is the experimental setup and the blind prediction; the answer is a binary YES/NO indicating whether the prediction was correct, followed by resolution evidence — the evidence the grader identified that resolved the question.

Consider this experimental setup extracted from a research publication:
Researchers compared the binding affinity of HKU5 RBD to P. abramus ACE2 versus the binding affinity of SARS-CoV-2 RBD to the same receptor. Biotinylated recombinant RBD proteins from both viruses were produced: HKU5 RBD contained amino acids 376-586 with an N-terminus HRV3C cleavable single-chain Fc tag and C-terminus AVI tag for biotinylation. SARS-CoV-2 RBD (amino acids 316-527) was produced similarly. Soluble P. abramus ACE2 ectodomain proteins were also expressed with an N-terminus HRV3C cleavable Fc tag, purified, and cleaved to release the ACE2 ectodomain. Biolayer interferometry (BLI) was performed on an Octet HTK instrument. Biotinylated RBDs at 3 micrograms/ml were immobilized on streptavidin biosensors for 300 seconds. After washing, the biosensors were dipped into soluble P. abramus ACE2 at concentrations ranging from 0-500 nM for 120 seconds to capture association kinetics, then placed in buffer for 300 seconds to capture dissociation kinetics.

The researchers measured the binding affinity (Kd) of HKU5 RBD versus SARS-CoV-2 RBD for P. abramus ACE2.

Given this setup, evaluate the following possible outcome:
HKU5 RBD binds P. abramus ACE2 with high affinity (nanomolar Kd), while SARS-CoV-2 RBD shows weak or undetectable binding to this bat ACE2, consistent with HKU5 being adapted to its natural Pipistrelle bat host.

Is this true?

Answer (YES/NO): YES